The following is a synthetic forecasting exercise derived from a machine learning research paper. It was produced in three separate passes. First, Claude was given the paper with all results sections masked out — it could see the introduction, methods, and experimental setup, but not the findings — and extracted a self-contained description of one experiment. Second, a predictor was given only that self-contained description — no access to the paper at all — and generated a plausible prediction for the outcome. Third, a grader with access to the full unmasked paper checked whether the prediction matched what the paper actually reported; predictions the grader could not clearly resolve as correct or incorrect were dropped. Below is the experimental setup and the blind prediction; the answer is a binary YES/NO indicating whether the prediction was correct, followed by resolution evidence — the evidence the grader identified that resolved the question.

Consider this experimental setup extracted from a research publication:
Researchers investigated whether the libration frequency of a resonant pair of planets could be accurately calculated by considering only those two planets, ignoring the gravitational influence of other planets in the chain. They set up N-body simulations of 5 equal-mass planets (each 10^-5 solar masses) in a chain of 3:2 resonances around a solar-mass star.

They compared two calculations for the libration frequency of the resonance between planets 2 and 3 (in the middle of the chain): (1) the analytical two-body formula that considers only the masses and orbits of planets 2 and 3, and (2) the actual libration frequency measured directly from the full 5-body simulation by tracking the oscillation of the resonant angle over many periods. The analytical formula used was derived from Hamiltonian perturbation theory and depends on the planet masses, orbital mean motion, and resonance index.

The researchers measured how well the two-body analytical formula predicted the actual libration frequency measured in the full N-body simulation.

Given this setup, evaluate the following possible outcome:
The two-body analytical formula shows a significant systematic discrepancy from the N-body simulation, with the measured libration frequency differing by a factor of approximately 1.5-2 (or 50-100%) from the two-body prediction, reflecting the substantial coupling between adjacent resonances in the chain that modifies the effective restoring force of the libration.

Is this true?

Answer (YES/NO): NO